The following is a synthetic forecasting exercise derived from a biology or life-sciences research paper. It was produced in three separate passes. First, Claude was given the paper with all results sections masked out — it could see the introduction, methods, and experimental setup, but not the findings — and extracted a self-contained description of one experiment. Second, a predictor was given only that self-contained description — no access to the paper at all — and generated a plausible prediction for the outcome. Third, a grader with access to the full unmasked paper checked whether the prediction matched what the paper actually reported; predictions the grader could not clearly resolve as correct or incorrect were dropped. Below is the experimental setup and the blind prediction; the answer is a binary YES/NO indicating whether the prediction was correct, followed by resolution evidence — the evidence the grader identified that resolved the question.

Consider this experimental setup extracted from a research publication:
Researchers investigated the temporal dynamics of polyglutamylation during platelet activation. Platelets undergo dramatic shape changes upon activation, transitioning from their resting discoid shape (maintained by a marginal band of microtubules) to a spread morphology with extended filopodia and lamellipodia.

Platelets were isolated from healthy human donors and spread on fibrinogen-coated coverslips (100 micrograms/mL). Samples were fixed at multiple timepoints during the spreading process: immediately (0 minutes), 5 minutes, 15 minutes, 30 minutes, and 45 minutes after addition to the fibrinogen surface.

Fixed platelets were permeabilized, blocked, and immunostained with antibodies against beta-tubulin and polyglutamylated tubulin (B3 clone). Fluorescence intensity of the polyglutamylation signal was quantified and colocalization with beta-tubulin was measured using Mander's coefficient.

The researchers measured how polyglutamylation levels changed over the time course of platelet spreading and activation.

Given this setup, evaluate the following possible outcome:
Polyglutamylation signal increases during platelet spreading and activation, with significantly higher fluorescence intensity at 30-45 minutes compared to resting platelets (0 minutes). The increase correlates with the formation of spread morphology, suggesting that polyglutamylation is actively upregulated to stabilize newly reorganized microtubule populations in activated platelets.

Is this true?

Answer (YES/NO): NO